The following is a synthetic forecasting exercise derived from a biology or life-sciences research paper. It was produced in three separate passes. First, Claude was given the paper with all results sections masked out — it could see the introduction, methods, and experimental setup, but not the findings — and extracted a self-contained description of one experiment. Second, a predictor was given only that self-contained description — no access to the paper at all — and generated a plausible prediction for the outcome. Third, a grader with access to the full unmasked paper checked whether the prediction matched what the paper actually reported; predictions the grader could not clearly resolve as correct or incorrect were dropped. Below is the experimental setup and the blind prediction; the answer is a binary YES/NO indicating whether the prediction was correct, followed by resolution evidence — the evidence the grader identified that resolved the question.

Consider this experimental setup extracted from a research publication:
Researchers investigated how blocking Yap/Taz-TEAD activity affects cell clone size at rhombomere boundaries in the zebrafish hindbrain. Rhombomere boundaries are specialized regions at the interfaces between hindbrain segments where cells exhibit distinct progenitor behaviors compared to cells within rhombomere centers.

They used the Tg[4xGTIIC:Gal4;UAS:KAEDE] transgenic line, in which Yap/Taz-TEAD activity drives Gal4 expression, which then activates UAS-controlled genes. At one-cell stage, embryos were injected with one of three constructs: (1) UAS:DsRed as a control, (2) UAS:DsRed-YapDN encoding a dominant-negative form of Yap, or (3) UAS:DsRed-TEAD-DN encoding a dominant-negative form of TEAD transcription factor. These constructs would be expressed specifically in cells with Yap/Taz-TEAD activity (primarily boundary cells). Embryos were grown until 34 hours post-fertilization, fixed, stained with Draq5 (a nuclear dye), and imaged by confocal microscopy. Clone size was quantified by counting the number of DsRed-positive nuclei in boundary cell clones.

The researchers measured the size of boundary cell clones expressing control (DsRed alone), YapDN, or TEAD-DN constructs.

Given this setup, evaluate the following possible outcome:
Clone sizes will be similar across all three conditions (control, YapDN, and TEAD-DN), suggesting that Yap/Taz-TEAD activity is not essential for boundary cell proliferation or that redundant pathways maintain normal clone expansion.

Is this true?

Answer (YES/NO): NO